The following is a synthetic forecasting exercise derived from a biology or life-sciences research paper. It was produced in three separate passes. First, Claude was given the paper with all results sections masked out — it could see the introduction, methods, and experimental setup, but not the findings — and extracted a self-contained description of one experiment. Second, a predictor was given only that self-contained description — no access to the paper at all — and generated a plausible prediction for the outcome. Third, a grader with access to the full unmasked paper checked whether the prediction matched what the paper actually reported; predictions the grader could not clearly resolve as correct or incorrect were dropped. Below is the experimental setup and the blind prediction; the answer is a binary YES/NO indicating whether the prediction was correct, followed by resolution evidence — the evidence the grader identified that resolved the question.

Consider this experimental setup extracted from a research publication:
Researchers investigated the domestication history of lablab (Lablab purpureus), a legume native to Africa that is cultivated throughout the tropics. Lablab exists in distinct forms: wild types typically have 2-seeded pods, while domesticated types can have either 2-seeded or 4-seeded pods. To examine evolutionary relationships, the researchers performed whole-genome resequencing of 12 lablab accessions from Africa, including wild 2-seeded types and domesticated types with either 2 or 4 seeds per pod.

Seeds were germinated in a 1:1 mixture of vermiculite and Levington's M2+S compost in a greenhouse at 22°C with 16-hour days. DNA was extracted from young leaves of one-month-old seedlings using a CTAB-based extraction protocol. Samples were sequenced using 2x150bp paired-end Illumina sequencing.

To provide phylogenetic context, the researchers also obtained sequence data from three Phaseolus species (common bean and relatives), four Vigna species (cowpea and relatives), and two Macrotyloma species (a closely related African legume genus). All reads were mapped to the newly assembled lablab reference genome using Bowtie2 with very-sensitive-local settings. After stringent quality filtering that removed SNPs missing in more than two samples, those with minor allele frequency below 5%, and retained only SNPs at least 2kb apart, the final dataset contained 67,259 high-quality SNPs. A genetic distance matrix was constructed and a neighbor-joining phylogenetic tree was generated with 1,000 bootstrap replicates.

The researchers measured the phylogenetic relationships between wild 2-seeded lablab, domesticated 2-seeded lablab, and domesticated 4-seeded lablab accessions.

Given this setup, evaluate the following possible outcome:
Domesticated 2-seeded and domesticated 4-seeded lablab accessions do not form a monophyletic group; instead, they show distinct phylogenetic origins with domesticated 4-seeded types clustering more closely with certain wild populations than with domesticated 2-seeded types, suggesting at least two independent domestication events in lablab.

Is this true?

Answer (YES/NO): YES